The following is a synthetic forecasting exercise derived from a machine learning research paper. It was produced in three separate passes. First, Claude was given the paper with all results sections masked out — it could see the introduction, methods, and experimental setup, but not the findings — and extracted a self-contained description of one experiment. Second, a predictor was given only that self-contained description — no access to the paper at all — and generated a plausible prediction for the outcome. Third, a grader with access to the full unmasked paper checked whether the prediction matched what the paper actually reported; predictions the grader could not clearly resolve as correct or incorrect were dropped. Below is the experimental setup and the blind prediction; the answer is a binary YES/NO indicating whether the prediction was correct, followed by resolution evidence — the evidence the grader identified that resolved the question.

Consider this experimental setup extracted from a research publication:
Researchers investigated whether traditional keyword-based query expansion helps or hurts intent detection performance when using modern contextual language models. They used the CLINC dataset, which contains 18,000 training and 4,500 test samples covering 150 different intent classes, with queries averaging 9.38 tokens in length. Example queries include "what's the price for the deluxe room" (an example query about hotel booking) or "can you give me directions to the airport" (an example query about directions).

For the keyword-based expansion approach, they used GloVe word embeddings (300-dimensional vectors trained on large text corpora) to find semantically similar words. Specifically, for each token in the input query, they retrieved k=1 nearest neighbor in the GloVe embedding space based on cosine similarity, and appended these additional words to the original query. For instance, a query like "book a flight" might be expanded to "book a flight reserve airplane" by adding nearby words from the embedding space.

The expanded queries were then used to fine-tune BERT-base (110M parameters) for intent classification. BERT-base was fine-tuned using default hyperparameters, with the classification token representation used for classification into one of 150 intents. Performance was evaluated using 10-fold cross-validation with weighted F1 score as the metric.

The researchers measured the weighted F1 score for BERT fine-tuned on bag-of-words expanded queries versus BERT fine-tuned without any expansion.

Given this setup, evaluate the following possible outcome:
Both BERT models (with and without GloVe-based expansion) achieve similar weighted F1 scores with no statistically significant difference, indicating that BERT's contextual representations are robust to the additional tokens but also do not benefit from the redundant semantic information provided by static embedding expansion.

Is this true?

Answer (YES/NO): NO